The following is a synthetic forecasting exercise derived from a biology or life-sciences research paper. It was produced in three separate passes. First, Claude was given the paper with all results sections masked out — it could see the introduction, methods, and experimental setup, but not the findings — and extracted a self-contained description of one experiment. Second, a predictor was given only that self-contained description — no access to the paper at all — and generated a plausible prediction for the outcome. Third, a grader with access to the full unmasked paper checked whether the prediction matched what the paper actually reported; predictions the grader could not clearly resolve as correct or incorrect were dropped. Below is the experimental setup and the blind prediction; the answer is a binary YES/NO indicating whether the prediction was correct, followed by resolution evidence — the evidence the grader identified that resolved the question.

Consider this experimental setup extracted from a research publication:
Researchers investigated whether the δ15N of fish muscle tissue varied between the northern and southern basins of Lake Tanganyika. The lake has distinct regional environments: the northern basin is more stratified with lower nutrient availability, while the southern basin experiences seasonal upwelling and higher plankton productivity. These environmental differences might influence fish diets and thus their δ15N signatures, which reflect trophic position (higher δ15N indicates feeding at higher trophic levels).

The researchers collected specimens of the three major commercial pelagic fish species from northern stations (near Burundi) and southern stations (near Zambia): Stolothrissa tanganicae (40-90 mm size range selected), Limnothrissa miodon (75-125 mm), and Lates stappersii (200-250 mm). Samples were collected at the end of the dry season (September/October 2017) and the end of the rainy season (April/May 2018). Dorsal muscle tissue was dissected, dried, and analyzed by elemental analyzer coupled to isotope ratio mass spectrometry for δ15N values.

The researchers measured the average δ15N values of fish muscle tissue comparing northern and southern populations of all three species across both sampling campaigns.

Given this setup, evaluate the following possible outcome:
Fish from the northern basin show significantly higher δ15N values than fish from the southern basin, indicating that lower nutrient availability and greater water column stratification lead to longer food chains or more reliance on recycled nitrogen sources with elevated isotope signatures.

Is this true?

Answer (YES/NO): NO